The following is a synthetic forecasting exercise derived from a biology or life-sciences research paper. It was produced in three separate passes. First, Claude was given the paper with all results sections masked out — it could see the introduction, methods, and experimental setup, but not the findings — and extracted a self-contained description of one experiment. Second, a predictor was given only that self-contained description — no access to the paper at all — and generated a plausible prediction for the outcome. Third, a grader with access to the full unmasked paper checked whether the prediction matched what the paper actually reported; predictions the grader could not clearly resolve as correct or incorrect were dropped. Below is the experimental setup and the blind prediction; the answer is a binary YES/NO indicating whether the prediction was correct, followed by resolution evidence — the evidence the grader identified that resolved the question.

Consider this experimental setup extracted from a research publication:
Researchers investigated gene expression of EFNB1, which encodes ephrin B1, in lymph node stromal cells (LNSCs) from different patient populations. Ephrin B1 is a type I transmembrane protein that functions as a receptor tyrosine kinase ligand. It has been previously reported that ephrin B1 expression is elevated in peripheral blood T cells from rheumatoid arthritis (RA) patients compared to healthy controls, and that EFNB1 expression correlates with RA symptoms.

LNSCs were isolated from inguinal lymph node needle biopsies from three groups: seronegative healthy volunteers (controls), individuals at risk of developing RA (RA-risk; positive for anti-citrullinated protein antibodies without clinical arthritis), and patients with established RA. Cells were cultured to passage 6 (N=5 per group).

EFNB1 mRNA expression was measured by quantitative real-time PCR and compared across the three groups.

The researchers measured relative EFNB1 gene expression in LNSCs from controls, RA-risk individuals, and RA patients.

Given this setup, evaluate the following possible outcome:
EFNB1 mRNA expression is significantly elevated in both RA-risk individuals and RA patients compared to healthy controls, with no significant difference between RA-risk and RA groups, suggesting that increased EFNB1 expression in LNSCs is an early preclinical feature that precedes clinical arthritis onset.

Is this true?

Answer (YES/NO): NO